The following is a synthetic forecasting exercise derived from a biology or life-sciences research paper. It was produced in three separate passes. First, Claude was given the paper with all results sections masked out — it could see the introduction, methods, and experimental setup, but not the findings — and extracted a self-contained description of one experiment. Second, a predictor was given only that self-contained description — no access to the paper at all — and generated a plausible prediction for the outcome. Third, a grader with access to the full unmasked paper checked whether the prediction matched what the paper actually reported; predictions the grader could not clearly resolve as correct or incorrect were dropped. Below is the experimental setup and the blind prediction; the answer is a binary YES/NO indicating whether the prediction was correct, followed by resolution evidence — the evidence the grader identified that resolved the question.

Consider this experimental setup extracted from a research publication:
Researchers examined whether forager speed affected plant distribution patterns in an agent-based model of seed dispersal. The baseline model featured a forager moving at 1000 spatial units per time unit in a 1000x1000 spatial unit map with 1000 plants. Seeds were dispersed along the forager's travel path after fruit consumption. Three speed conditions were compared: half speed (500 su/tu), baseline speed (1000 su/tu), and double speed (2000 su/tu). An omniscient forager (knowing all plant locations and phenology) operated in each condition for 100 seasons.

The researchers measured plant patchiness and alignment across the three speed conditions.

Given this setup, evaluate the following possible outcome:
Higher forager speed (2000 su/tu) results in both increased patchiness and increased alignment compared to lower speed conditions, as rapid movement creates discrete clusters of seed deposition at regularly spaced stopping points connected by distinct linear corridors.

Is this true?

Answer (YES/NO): NO